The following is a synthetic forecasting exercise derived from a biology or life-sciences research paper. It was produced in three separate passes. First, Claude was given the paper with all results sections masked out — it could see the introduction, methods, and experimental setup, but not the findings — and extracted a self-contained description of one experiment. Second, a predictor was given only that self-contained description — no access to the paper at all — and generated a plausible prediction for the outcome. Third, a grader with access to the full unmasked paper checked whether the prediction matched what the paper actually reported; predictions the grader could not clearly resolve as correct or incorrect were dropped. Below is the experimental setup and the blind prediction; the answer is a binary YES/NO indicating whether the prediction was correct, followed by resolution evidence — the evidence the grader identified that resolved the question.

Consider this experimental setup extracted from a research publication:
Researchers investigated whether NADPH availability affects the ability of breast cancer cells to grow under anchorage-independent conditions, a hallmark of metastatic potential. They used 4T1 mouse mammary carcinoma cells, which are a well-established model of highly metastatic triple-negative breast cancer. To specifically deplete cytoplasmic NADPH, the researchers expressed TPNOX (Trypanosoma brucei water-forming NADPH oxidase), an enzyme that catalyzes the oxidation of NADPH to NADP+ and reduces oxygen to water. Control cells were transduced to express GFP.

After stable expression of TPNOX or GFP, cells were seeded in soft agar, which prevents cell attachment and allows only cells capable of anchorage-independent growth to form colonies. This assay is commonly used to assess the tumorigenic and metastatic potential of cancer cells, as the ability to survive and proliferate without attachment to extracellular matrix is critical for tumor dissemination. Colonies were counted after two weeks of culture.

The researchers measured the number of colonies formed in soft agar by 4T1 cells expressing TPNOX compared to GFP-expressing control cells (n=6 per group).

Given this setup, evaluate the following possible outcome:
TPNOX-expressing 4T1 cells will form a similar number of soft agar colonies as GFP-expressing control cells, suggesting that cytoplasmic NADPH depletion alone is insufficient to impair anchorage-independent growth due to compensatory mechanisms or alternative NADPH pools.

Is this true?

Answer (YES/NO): NO